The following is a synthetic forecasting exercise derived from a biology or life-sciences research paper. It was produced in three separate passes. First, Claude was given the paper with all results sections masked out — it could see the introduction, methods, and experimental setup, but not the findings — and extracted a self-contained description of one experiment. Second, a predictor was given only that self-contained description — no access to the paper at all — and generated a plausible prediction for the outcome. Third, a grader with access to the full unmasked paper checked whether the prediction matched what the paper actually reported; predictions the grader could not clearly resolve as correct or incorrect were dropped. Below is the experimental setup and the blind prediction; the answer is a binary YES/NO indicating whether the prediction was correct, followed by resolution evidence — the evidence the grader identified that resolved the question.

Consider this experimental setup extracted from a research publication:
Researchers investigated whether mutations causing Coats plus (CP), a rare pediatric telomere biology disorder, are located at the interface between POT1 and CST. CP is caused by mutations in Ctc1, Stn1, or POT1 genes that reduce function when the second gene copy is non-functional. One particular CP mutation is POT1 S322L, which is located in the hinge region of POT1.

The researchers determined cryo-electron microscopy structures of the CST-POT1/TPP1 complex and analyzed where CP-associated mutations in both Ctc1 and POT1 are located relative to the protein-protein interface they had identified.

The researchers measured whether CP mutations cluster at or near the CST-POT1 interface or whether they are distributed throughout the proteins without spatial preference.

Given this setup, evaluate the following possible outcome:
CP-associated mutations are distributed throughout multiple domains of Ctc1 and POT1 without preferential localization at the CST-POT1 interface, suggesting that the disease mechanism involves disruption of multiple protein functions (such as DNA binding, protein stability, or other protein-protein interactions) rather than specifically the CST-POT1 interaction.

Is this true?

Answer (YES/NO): NO